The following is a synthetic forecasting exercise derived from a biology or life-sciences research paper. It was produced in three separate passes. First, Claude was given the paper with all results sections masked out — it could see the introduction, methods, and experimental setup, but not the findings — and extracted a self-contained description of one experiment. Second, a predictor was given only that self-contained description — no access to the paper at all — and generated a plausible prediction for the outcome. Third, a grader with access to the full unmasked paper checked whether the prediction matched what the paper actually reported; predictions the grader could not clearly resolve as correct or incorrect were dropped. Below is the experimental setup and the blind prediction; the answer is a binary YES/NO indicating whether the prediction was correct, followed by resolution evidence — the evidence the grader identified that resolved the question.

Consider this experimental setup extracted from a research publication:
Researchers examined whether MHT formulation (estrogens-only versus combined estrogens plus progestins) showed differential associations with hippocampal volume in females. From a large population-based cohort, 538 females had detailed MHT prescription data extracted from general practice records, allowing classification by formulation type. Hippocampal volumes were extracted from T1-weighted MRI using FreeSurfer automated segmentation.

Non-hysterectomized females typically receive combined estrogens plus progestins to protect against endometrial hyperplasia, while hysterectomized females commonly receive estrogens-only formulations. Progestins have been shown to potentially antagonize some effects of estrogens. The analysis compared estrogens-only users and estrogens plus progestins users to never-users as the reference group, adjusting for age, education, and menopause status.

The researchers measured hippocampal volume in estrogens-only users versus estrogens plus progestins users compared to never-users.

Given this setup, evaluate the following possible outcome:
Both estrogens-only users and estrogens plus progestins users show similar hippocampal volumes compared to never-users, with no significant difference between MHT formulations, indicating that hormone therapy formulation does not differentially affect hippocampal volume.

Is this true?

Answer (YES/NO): YES